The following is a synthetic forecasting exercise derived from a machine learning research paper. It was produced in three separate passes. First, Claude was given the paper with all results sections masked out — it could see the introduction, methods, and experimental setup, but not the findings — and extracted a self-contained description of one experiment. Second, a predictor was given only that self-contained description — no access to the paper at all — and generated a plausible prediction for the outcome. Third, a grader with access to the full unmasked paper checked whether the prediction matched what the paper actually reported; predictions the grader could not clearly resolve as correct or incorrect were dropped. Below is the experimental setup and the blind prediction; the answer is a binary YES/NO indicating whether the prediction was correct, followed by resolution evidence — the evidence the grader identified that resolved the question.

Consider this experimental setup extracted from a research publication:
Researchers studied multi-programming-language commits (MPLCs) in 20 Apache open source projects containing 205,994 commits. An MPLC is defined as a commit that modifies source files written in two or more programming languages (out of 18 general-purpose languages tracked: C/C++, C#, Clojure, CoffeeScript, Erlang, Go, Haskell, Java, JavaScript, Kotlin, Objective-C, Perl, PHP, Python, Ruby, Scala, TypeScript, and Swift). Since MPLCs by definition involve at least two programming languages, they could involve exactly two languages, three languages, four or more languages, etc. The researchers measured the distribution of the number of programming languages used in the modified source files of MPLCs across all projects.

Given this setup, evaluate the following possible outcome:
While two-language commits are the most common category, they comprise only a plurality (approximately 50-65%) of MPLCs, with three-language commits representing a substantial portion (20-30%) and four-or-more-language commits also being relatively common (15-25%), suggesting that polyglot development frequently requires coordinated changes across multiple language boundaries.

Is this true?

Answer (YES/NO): NO